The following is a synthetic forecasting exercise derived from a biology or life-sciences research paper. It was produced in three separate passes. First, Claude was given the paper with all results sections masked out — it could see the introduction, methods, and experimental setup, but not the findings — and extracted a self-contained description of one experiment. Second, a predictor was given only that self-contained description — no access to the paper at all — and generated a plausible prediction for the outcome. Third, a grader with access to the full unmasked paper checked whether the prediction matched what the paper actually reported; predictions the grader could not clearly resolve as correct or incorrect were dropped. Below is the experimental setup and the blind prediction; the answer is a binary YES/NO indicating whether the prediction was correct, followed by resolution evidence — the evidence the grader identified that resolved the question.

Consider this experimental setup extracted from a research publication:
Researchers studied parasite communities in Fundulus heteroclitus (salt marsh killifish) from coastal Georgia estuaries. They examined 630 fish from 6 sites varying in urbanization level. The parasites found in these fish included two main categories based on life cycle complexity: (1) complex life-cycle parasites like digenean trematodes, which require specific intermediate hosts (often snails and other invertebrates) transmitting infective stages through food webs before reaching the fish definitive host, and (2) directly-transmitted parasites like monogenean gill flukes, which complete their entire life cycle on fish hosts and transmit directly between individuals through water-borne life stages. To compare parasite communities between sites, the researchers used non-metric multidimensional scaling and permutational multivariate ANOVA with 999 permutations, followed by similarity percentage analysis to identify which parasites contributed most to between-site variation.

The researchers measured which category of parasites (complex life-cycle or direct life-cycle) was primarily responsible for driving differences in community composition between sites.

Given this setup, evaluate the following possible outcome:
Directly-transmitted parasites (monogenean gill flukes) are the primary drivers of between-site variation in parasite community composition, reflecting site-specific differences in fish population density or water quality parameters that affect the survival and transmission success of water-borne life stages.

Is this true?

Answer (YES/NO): NO